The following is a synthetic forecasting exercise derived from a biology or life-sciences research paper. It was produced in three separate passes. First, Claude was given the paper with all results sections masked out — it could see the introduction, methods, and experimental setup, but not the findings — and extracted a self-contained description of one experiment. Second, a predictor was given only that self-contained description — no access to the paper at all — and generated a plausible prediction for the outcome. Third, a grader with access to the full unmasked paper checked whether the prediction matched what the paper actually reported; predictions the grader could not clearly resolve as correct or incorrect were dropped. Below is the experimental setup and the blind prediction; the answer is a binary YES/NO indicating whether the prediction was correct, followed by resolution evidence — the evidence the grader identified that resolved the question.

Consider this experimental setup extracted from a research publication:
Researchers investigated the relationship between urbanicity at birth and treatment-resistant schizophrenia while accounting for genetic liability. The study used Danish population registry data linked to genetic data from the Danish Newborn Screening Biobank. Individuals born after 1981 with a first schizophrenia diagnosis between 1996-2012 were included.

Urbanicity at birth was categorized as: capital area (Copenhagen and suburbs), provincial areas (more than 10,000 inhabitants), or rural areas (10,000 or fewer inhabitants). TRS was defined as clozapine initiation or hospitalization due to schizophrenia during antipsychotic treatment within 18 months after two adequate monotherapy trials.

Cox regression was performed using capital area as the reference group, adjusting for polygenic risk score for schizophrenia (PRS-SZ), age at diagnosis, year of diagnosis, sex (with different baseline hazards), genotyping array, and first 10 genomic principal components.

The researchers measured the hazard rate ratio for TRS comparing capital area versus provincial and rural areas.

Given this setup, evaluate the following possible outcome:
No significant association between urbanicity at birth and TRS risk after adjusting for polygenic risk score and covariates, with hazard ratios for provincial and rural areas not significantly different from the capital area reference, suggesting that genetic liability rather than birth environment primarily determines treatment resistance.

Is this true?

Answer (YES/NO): NO